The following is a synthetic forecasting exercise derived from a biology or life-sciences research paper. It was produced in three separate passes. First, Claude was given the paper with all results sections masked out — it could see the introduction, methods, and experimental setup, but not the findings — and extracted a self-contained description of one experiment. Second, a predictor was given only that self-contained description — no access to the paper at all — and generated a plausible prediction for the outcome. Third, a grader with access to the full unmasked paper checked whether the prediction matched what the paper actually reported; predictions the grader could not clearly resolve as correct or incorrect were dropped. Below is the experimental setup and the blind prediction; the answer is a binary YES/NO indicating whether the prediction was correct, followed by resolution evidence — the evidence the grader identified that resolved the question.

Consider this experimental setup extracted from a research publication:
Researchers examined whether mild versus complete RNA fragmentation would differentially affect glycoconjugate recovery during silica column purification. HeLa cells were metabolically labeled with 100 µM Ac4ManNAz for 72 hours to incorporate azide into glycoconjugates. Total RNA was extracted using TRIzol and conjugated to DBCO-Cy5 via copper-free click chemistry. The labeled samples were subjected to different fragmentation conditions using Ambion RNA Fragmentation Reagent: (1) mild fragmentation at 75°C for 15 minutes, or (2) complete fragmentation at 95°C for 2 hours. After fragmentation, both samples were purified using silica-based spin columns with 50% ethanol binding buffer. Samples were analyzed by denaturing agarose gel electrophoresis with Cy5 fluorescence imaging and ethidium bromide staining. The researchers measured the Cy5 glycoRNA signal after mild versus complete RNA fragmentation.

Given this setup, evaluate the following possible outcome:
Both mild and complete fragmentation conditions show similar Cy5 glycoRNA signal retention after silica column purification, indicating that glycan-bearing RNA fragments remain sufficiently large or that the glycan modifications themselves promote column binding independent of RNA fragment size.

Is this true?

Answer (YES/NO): NO